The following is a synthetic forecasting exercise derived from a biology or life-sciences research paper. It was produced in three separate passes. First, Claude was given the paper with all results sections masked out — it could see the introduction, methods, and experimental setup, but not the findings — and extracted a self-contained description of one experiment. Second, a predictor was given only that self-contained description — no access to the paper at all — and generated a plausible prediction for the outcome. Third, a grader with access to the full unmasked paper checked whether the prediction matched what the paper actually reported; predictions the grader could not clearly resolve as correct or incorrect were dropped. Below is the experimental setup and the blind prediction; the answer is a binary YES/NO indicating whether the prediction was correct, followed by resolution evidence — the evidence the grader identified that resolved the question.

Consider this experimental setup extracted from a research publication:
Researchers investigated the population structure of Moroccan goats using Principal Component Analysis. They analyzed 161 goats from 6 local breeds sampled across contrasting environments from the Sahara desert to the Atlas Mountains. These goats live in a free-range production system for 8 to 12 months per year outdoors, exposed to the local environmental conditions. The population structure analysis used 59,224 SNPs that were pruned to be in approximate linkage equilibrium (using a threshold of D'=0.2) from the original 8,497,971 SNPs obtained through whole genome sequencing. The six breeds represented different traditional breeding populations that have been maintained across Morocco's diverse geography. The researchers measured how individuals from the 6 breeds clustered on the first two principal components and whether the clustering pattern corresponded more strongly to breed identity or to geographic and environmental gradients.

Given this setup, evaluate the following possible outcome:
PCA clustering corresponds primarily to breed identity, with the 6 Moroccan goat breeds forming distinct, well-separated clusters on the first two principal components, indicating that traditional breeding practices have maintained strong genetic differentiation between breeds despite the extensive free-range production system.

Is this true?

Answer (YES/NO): NO